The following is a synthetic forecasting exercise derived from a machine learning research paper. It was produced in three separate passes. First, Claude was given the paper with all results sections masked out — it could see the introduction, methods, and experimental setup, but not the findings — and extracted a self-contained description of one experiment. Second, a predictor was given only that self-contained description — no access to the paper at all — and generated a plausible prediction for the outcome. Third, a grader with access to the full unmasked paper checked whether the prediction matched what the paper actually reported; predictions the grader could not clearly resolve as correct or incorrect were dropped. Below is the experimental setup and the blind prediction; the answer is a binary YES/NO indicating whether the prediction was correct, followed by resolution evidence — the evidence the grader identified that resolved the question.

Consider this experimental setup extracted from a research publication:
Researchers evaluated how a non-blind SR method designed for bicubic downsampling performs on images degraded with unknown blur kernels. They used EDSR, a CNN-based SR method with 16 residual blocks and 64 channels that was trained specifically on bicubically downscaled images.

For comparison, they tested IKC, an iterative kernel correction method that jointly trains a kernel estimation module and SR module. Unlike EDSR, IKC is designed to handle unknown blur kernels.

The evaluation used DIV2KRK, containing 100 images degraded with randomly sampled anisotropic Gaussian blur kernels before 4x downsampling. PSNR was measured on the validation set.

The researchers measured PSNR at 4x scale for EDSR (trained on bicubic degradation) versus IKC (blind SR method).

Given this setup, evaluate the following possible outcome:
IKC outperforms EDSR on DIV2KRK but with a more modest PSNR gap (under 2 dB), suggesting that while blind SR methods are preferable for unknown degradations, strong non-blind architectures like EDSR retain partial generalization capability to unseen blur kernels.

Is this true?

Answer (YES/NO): NO